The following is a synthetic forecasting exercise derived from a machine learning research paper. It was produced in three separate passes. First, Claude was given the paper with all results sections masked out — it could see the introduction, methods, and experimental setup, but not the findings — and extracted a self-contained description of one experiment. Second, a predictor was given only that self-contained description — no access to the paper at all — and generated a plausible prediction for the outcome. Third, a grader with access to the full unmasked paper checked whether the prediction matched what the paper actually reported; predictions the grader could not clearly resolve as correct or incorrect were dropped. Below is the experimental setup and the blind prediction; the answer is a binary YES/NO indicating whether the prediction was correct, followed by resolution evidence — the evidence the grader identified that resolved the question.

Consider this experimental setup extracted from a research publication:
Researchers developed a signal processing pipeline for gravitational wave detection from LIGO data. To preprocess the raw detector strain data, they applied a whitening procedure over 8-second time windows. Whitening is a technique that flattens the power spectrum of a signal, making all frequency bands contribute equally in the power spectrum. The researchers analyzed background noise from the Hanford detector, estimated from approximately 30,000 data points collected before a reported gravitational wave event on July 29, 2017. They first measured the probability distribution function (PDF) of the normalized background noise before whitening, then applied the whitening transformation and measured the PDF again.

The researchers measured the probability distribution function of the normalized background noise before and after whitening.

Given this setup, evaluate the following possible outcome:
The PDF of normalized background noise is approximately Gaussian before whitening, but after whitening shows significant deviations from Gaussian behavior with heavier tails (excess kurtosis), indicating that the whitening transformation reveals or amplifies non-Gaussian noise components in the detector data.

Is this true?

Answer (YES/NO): NO